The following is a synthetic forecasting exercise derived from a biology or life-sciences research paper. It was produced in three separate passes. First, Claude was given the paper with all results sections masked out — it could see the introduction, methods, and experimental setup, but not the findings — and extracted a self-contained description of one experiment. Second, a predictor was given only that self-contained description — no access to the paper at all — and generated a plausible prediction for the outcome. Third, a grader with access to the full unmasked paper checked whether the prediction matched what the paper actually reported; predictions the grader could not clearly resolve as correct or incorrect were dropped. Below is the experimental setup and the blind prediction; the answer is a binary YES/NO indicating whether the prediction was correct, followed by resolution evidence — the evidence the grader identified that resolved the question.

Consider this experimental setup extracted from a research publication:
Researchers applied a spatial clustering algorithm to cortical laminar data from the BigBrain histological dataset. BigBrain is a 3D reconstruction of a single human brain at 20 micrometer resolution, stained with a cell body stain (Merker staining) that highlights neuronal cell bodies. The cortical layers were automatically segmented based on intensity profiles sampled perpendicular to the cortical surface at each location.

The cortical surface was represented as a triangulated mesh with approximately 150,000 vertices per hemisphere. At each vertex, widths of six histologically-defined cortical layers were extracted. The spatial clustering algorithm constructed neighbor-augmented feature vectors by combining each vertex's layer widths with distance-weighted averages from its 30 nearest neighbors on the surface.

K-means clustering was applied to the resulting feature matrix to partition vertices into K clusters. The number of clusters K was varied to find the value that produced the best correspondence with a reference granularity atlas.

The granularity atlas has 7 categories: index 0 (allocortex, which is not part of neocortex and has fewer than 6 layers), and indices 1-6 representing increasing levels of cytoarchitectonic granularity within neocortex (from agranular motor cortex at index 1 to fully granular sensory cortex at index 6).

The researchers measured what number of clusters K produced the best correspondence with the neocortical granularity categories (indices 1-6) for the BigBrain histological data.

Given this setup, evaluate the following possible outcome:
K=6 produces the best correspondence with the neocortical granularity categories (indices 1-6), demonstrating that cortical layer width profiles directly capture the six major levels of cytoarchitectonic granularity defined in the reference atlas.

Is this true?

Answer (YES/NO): YES